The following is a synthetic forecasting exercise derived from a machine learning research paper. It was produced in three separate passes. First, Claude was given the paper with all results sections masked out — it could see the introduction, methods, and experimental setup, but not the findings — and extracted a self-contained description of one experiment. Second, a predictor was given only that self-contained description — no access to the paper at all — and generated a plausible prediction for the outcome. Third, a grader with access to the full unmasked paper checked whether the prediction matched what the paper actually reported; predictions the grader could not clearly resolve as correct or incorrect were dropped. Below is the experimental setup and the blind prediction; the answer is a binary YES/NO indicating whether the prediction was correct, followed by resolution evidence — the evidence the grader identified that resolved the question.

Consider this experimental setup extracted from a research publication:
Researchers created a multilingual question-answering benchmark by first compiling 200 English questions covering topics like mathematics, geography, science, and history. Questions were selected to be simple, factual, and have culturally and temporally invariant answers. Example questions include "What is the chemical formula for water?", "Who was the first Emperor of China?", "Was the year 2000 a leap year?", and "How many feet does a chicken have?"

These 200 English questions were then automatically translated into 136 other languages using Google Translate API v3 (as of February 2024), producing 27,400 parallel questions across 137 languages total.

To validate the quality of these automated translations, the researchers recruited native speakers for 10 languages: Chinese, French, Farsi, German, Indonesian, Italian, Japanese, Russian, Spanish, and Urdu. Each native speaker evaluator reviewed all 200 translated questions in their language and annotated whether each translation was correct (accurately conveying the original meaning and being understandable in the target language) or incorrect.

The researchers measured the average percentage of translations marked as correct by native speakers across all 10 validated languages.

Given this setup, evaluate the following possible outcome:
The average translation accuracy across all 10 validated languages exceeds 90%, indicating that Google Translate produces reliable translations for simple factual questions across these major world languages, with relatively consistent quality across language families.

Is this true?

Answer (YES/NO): NO